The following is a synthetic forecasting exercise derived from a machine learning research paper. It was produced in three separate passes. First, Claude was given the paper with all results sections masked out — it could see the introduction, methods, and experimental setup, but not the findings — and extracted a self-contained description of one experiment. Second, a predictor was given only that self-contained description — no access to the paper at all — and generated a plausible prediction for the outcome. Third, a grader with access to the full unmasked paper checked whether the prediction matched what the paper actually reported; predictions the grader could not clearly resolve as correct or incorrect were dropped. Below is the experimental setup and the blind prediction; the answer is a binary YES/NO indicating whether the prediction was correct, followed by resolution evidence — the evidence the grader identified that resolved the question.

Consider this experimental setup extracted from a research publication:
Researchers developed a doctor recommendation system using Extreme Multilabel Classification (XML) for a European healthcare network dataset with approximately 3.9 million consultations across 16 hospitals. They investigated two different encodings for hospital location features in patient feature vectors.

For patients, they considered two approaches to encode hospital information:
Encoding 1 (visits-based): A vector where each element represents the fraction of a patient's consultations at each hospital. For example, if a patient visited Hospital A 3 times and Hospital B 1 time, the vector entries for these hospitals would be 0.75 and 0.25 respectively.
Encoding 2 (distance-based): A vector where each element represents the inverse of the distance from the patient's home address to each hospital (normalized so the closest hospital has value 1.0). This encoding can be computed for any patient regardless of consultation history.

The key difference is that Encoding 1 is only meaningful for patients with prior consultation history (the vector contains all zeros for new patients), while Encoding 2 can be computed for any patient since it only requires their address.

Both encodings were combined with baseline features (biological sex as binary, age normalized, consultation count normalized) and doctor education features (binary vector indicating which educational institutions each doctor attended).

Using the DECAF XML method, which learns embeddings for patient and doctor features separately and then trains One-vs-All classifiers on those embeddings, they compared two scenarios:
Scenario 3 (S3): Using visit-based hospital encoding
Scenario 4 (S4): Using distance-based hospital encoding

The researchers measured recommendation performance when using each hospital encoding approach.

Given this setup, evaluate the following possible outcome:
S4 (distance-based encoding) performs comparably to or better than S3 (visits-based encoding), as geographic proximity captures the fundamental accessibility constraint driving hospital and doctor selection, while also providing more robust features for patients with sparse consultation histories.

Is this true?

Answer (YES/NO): YES